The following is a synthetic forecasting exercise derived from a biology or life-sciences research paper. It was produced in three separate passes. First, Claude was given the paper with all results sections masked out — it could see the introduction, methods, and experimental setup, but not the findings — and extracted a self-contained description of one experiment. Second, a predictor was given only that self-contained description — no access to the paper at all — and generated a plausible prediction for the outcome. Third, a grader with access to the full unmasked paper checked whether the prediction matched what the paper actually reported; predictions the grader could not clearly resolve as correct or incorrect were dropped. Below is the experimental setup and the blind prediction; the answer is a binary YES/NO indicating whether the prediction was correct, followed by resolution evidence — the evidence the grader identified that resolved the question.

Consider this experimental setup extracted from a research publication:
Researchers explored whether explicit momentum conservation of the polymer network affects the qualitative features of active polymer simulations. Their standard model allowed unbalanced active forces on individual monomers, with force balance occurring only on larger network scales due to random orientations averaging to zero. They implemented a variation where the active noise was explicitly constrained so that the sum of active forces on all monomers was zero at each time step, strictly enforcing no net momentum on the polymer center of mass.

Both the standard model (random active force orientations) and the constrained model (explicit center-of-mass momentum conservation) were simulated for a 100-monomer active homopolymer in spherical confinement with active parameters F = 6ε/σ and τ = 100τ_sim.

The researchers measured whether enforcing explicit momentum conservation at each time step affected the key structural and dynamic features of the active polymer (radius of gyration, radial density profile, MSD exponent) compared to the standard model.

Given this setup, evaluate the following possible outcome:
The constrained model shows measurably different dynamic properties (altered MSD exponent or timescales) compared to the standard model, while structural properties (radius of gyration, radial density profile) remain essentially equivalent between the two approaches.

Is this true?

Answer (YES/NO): NO